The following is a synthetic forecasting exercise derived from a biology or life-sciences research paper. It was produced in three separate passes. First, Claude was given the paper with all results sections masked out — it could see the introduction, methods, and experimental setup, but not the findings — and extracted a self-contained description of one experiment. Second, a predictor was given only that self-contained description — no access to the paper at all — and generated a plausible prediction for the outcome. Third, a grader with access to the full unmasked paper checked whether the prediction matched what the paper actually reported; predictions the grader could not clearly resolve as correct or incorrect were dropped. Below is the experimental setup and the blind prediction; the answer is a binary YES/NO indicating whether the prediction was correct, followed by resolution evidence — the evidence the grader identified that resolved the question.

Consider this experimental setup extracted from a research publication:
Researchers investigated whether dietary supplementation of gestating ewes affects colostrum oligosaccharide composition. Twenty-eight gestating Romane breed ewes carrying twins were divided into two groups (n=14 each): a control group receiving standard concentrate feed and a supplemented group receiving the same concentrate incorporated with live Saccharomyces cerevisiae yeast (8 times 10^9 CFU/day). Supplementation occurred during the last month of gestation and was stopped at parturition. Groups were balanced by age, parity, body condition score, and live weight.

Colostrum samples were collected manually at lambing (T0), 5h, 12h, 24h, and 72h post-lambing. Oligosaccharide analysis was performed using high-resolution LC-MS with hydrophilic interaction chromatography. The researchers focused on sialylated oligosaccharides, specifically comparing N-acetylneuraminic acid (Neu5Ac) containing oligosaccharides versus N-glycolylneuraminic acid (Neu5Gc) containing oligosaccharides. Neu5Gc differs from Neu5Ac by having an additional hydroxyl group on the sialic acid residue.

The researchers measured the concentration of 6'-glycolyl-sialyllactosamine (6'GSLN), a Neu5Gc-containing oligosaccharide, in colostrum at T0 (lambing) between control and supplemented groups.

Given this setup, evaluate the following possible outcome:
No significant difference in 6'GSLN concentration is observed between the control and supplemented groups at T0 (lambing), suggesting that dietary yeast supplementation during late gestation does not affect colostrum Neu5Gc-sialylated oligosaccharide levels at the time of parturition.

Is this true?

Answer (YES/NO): NO